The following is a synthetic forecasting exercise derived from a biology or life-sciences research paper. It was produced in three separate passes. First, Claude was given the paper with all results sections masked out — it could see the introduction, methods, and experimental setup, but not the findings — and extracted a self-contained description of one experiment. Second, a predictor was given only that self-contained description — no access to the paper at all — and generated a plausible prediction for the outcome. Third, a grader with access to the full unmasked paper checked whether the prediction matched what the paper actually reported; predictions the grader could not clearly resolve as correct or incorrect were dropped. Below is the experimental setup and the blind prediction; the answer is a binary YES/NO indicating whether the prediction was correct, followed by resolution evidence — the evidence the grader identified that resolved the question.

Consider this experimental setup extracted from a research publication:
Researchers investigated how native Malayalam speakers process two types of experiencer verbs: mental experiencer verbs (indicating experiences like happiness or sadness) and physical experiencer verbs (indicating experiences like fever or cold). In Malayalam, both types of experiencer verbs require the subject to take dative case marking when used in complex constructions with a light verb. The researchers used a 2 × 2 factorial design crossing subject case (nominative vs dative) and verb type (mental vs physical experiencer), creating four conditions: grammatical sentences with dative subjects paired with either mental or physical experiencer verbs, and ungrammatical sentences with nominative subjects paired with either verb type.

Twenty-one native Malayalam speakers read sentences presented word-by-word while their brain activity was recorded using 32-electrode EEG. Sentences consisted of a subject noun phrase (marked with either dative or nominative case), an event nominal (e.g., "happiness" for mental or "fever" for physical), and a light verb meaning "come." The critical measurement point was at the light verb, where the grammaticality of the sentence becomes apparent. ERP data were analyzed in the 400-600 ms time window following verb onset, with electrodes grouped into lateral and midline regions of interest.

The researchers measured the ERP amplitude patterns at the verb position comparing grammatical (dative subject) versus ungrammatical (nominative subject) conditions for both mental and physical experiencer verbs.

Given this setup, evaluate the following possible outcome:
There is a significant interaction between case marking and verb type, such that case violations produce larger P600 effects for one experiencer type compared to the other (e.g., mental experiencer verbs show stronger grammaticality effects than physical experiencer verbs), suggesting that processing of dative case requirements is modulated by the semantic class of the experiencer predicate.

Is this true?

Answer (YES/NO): NO